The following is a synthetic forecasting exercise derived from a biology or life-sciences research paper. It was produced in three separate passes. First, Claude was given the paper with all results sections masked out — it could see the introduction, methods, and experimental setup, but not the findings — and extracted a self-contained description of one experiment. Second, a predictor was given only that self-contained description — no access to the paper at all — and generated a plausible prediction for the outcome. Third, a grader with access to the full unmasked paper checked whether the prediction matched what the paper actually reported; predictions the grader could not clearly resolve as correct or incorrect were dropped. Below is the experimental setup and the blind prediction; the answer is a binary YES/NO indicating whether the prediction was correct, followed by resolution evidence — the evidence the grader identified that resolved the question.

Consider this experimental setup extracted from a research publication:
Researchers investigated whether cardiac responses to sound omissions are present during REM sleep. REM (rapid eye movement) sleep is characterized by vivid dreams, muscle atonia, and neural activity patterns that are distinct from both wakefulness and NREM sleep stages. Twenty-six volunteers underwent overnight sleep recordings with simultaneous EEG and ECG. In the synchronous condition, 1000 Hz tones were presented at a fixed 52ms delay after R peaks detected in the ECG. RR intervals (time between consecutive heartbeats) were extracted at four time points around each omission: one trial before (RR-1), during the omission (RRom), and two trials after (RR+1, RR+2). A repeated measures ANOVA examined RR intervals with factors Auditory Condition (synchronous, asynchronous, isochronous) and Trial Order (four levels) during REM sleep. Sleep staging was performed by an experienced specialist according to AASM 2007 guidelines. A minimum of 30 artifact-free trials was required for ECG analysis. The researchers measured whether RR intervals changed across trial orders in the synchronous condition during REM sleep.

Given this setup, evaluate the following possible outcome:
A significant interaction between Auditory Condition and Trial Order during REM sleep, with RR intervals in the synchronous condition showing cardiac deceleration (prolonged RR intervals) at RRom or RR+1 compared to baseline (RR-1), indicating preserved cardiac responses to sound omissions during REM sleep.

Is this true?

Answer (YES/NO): YES